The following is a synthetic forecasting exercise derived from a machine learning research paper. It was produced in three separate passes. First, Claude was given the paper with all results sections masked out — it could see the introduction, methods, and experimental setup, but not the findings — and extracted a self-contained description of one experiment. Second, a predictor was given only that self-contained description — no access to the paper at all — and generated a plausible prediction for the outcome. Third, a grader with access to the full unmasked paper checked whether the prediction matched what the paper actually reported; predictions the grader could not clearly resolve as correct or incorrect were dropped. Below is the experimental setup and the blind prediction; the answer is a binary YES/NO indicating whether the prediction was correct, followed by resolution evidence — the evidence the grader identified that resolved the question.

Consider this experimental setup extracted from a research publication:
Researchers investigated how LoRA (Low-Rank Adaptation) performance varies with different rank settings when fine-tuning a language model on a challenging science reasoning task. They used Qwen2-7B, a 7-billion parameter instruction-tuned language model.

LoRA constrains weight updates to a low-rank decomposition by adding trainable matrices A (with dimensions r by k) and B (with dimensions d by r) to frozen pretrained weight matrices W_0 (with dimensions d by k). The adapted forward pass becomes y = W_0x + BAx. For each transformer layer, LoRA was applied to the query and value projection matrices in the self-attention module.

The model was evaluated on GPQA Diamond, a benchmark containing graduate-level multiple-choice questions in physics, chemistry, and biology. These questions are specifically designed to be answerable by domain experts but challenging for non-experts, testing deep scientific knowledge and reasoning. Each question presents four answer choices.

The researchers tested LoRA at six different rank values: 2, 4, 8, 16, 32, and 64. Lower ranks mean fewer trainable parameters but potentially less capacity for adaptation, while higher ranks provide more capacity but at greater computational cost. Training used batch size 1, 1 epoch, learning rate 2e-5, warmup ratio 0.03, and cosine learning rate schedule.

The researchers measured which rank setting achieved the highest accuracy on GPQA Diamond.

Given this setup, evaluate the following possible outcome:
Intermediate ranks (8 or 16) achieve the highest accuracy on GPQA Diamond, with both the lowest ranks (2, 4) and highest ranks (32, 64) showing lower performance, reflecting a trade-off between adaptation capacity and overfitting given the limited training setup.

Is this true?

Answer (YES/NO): NO